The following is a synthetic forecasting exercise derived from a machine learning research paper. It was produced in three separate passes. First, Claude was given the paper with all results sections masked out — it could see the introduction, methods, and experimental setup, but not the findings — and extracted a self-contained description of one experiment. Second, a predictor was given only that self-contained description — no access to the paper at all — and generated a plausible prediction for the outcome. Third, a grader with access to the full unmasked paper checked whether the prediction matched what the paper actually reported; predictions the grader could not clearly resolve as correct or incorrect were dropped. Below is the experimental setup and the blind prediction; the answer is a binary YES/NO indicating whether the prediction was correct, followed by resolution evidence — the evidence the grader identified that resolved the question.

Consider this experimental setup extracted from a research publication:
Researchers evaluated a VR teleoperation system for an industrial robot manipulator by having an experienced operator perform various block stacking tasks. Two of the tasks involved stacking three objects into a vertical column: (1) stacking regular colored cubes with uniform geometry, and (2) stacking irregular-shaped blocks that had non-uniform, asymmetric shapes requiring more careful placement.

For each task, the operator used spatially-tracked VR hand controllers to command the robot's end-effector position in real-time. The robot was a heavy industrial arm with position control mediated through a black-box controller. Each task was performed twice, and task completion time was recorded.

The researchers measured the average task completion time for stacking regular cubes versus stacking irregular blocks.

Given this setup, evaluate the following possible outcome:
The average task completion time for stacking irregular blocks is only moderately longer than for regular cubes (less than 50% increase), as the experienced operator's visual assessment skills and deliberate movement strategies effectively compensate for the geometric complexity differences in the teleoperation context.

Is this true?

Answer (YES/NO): YES